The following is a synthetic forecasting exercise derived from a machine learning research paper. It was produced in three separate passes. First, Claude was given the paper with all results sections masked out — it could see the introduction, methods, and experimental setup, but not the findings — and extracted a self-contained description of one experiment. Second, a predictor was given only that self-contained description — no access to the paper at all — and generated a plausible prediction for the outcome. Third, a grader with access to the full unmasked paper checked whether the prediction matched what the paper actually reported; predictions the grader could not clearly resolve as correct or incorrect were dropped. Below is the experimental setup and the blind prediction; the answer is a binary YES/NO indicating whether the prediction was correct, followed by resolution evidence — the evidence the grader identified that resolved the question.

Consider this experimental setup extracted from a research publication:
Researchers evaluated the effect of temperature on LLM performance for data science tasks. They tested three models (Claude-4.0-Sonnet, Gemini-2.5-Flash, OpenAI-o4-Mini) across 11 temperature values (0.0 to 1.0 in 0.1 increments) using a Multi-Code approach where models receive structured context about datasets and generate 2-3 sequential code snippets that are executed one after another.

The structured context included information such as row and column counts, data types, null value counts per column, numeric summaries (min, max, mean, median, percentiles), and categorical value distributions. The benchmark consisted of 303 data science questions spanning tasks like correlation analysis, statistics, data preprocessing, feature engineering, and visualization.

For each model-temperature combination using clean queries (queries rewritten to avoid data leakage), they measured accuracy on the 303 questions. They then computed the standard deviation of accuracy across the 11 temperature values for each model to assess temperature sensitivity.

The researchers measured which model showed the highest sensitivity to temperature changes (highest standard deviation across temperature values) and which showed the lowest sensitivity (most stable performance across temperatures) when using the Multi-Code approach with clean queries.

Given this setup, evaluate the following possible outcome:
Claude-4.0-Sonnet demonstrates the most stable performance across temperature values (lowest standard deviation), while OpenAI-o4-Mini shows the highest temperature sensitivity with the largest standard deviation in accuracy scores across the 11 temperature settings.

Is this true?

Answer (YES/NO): NO